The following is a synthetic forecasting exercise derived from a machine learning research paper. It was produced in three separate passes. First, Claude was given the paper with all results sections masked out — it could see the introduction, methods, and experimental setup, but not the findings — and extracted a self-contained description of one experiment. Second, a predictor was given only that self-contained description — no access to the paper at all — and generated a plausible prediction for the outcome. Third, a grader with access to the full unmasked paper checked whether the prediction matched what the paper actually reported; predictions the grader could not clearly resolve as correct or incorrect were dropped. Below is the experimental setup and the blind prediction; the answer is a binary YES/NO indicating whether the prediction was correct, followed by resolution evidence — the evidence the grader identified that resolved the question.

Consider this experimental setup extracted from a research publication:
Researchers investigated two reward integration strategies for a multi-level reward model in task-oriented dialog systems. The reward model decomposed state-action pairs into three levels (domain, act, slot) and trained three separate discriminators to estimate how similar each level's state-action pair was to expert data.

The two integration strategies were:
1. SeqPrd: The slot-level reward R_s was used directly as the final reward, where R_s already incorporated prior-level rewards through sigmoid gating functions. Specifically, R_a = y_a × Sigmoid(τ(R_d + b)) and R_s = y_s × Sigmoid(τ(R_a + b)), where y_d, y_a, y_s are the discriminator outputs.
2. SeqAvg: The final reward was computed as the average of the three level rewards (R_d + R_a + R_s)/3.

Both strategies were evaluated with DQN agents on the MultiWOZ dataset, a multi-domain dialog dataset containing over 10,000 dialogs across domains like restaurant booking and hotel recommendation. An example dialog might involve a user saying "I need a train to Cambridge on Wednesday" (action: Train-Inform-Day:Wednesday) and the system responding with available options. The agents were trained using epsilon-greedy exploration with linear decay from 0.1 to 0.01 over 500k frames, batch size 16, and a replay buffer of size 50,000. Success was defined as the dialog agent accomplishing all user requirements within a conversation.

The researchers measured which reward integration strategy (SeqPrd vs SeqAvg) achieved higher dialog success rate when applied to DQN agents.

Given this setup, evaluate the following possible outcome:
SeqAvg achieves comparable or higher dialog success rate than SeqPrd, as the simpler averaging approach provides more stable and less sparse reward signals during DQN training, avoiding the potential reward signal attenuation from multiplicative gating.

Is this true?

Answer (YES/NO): NO